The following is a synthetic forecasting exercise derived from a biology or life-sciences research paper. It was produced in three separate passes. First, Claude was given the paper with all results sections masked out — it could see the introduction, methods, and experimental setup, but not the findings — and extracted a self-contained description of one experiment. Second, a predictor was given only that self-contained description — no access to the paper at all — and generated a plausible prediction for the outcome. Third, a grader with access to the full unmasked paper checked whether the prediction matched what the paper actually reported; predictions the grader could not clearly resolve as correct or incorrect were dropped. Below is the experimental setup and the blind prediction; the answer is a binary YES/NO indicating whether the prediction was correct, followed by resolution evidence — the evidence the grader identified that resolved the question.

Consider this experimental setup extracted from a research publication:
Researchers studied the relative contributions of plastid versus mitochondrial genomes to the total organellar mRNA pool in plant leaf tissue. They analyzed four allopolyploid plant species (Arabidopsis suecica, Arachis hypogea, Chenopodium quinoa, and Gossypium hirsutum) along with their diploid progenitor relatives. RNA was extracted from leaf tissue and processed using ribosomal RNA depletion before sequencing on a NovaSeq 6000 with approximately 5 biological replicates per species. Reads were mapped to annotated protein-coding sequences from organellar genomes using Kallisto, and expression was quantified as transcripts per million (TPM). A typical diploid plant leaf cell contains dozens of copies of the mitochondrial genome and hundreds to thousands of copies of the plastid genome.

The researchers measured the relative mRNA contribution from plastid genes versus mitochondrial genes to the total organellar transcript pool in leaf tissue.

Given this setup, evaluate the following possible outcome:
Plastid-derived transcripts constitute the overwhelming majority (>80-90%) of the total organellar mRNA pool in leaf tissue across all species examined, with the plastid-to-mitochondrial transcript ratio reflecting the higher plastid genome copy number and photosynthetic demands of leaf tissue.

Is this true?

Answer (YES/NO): YES